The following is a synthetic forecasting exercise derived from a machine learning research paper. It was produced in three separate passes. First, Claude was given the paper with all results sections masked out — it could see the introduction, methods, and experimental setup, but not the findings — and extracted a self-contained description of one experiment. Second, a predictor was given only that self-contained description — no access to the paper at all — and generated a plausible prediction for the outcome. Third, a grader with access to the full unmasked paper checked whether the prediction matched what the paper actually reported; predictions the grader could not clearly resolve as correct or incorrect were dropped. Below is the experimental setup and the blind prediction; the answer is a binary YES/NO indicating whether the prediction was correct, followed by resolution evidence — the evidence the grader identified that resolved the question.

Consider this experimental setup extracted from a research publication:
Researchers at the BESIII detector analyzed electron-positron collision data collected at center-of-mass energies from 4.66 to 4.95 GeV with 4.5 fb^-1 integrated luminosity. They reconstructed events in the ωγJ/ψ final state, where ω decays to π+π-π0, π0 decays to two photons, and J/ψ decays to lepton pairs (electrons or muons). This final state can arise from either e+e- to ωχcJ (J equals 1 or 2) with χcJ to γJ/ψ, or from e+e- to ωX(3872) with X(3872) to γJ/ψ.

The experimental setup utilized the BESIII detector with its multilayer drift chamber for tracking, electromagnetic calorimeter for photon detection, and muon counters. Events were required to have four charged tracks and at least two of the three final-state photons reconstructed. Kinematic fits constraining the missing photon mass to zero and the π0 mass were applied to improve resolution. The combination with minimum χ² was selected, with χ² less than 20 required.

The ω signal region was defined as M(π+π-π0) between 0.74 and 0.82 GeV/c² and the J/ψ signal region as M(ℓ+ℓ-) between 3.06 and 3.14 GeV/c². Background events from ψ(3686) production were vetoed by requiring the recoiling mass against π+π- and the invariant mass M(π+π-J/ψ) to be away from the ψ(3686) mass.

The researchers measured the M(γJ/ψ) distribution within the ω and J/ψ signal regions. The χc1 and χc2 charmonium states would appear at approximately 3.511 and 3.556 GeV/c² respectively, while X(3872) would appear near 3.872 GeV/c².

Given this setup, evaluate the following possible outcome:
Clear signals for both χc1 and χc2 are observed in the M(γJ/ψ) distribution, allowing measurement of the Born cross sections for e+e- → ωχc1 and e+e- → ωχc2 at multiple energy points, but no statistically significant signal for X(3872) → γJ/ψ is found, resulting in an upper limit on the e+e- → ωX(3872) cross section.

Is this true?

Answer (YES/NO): NO